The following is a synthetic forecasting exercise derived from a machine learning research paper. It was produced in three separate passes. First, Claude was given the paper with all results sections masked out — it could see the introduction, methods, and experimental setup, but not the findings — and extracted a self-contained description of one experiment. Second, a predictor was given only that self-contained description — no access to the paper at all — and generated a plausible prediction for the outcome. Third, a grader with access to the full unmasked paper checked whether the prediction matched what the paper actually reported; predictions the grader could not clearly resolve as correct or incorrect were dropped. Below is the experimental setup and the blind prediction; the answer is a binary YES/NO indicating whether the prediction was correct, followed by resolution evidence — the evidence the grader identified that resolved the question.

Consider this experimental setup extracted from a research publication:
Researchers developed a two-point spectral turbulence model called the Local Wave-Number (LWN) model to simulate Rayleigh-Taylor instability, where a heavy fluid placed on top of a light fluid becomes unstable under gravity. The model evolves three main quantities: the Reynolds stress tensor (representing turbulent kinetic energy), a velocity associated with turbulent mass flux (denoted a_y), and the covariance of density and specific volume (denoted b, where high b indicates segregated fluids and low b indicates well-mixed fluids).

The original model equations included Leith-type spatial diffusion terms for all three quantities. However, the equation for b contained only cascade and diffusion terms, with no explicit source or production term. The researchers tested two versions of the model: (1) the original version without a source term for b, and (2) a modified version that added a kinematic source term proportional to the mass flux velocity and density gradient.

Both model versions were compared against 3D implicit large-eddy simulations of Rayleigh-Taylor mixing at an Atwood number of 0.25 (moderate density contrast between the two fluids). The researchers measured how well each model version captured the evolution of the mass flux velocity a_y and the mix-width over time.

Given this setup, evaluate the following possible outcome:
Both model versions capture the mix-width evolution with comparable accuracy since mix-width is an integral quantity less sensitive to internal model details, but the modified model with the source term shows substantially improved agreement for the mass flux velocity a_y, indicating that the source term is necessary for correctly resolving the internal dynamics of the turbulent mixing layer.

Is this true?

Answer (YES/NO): NO